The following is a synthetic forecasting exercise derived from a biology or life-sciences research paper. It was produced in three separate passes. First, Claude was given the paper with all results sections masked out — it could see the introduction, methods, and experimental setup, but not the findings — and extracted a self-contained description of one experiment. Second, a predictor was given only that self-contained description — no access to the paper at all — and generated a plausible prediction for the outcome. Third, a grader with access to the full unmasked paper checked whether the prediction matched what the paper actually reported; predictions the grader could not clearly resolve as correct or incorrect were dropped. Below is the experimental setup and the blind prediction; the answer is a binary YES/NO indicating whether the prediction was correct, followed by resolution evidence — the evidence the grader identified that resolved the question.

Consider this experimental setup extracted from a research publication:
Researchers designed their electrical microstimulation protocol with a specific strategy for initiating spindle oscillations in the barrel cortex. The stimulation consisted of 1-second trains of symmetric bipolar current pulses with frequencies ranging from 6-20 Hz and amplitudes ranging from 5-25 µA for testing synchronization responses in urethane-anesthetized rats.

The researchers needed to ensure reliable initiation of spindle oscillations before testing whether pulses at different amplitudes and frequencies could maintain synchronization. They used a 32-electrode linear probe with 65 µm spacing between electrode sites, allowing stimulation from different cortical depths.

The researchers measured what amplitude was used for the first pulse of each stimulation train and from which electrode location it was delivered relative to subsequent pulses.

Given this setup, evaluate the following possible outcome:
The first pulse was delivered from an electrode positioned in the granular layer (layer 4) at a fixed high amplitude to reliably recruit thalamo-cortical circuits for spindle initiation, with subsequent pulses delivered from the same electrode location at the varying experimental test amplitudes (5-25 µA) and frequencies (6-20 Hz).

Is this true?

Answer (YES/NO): NO